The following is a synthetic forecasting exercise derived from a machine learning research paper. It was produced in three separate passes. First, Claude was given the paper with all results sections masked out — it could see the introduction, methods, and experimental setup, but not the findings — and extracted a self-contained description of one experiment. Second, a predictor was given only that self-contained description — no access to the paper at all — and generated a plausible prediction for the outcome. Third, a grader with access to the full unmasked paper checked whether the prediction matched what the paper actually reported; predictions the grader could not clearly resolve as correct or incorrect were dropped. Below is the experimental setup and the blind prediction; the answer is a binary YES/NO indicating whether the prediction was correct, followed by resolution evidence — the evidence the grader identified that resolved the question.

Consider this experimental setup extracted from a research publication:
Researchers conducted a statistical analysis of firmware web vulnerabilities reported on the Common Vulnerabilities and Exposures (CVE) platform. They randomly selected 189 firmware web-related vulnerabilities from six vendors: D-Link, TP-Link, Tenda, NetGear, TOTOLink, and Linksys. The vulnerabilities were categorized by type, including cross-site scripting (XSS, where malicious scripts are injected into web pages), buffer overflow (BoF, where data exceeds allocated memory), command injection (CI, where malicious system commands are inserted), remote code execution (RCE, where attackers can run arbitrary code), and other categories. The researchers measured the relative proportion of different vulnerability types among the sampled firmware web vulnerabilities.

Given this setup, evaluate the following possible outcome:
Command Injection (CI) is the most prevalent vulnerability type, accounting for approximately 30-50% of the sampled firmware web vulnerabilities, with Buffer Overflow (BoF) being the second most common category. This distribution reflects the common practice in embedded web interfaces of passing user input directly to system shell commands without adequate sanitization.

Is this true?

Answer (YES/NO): NO